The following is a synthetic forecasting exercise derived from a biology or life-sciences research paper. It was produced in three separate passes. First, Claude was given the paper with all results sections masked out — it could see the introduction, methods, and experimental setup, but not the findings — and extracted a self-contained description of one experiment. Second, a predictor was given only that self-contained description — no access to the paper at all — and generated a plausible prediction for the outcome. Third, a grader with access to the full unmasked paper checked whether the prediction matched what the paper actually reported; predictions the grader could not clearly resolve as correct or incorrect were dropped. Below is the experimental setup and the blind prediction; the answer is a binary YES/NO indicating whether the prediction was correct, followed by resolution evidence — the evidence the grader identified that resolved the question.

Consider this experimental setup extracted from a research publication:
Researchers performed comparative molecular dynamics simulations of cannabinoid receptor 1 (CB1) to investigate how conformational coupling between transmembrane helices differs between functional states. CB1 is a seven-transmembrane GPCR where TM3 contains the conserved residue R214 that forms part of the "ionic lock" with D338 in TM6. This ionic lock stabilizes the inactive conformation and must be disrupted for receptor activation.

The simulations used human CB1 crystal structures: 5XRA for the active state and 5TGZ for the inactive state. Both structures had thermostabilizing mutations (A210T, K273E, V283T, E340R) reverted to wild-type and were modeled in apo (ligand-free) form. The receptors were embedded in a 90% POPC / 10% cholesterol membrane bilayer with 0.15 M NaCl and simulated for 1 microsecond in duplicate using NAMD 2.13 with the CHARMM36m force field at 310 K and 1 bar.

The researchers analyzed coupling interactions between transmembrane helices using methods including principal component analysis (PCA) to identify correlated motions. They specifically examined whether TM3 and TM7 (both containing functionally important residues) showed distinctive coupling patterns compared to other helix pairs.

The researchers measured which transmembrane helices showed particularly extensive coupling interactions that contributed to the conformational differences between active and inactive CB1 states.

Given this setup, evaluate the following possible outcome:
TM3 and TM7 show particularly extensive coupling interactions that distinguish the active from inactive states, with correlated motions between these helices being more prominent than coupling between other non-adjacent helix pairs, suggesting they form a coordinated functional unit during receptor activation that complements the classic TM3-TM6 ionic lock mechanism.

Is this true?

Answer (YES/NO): NO